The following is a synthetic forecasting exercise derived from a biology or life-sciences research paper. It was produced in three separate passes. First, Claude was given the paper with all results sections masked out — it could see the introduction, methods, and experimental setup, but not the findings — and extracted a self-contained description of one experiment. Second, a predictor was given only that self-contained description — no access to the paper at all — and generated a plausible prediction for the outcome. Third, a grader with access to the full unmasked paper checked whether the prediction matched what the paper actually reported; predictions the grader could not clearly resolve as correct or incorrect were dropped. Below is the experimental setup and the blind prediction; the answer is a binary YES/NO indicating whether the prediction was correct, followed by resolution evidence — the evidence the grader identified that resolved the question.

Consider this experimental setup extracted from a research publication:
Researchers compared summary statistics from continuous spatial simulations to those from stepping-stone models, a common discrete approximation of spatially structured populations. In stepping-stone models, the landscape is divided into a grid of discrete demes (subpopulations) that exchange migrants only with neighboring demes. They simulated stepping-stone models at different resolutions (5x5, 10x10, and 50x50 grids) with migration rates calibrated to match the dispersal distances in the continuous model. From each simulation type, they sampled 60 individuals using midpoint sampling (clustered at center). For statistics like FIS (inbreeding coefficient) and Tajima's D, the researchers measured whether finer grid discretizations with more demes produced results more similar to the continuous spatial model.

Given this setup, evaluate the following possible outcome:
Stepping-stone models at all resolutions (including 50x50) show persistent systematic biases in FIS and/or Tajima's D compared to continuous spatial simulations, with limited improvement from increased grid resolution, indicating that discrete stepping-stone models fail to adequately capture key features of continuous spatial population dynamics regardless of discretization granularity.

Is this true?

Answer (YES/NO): NO